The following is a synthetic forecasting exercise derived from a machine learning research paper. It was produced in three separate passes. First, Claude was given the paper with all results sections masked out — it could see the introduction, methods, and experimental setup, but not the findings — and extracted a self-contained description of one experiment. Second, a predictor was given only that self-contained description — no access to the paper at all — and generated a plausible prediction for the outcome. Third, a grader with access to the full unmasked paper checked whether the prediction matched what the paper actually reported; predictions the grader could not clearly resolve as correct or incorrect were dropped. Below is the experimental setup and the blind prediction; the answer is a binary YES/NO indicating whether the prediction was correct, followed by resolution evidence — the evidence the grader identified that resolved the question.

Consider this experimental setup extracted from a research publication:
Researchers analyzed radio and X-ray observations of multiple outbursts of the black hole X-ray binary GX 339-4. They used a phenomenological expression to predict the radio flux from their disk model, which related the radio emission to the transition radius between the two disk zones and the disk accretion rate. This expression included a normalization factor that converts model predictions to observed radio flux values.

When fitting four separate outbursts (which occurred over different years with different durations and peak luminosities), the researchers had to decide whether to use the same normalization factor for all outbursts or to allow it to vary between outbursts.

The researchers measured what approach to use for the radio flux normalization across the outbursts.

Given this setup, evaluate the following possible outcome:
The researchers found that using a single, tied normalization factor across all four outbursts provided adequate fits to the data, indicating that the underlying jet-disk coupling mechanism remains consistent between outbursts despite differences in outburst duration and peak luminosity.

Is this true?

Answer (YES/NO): NO